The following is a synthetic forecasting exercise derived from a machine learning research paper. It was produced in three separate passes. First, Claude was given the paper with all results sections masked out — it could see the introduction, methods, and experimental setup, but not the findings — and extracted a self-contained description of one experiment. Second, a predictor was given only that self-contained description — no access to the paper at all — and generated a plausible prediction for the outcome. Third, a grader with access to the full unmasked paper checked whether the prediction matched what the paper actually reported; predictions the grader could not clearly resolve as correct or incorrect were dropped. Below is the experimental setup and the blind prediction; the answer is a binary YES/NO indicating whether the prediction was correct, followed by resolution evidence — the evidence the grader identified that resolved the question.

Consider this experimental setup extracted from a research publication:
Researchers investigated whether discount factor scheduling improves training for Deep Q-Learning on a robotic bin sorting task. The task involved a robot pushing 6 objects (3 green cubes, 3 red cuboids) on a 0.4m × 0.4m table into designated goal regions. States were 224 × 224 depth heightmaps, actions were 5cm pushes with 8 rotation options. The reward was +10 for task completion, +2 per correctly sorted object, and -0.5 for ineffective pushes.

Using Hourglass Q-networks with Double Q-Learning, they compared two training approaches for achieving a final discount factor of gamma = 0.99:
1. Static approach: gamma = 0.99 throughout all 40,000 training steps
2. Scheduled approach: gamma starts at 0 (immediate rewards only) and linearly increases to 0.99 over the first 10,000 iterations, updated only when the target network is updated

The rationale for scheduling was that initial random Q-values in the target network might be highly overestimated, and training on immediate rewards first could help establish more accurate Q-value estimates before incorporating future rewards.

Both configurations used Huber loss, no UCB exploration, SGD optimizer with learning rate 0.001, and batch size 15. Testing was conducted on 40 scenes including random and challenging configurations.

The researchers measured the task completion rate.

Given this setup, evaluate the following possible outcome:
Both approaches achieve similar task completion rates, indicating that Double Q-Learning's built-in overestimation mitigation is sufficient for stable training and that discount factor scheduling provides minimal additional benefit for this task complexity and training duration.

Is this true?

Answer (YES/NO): NO